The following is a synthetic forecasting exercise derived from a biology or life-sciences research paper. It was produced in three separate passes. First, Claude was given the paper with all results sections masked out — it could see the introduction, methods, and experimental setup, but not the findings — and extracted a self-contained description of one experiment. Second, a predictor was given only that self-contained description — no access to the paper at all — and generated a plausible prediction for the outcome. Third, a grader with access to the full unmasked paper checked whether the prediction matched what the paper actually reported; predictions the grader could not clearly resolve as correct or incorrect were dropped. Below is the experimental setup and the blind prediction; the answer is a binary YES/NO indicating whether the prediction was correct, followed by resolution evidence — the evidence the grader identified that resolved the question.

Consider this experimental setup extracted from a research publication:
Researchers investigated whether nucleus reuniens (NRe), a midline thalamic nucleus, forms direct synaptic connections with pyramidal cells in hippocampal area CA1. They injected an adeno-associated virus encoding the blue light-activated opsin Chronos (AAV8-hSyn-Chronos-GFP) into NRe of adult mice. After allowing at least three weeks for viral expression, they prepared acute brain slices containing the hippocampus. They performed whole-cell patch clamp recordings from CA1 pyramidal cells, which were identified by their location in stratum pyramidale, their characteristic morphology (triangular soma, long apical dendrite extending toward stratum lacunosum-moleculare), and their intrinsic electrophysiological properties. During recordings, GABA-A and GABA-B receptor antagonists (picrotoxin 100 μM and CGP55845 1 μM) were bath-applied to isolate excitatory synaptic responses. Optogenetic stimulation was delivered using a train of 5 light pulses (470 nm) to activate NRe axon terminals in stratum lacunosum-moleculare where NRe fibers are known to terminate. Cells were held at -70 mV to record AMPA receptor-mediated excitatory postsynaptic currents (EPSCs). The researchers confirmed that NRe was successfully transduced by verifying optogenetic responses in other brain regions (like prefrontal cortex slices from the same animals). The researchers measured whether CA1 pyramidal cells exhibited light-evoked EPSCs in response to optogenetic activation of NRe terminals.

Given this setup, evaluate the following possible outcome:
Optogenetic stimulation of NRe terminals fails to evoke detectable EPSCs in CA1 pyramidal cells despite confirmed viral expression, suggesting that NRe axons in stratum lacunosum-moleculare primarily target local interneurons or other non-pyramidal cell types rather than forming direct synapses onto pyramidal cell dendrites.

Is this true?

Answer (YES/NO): YES